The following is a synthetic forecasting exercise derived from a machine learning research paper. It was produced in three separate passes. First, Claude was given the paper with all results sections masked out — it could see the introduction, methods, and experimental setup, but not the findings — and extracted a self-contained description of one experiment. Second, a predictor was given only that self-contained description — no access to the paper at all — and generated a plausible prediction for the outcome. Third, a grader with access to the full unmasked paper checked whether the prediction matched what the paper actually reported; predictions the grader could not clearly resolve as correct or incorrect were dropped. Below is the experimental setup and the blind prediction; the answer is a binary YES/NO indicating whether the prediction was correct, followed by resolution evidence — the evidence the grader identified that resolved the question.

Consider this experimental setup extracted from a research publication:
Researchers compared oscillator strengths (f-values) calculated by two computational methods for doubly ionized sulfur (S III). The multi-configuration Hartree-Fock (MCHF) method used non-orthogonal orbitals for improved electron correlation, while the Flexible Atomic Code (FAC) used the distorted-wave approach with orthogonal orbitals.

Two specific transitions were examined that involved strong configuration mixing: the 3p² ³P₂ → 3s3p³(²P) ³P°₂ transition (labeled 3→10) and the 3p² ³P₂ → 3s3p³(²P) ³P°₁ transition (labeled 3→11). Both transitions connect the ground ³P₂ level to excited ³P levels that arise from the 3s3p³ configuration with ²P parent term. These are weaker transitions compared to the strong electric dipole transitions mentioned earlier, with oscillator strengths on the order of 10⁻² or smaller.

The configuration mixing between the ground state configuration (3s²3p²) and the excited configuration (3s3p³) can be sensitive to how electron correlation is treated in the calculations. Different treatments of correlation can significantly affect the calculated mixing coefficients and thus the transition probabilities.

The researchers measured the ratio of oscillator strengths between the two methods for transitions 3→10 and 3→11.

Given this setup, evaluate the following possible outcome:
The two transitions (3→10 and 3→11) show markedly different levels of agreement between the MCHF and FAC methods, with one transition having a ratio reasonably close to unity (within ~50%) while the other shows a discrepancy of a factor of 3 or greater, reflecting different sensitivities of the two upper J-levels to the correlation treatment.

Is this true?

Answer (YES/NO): NO